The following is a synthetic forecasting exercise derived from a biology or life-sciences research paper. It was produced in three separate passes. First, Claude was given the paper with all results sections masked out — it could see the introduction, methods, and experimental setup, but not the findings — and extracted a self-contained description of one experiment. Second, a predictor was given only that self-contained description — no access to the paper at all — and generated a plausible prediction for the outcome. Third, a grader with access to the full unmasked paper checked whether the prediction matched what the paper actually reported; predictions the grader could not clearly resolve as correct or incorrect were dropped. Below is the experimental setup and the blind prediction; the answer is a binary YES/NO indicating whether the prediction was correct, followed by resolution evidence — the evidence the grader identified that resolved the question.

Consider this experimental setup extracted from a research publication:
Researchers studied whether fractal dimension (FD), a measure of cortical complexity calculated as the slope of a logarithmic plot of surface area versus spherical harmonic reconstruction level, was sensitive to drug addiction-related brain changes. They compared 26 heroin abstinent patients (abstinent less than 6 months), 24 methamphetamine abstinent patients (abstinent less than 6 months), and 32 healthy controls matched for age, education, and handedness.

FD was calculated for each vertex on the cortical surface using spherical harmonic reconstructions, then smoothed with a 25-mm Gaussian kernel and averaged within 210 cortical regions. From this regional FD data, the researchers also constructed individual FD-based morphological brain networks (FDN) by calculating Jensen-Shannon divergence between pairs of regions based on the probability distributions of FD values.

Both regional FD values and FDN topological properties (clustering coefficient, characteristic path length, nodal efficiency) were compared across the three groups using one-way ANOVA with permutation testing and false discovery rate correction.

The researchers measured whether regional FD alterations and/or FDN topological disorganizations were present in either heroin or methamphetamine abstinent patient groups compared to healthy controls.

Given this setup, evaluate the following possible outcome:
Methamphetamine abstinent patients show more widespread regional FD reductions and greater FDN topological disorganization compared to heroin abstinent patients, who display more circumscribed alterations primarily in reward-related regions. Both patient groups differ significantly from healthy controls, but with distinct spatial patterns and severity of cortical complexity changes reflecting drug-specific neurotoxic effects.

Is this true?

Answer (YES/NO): NO